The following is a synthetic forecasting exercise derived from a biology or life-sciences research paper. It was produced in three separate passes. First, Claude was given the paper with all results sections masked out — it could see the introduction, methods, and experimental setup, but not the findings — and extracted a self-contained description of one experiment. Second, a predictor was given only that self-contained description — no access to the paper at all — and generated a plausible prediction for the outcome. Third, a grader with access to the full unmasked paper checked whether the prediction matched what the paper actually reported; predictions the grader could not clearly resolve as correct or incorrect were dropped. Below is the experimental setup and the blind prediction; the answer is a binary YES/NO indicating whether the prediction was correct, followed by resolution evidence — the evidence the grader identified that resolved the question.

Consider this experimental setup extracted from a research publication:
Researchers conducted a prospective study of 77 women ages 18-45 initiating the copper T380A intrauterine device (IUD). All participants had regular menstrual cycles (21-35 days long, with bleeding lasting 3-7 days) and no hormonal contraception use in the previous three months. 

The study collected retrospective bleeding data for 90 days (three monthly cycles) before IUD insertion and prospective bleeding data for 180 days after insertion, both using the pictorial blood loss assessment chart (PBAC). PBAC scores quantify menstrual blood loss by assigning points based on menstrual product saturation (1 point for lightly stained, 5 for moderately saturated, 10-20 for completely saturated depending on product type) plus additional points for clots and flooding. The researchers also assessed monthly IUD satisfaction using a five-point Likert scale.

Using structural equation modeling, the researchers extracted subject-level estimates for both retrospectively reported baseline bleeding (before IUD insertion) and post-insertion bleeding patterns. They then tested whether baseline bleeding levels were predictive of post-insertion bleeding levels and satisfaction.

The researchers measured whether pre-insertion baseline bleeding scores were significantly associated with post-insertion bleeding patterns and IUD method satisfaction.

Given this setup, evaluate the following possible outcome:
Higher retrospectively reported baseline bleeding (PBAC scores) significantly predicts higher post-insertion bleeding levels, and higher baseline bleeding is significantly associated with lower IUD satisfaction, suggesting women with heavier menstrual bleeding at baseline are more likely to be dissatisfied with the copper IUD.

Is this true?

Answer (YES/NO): NO